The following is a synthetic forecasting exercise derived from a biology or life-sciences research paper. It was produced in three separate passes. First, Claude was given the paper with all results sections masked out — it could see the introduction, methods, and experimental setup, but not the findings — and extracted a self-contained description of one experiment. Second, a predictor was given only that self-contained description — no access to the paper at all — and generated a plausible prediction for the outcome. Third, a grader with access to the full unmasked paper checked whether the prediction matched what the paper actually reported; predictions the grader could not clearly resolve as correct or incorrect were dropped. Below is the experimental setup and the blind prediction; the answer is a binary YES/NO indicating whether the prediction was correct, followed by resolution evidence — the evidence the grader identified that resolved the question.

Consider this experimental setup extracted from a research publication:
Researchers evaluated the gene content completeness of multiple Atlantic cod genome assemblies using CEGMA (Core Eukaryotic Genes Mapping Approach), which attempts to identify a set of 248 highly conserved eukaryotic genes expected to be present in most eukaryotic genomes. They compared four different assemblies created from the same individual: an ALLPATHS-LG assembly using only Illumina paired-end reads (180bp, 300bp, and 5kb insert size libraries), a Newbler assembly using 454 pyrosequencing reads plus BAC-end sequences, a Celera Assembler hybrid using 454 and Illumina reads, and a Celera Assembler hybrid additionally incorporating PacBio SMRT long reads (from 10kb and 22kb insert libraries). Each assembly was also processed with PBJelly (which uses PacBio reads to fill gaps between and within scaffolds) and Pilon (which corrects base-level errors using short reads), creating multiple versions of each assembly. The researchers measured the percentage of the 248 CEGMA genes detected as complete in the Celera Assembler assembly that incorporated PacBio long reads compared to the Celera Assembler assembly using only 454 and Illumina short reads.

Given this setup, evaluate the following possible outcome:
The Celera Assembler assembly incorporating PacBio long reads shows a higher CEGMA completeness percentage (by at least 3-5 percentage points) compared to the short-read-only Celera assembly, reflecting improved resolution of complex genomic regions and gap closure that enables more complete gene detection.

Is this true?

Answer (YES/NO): NO